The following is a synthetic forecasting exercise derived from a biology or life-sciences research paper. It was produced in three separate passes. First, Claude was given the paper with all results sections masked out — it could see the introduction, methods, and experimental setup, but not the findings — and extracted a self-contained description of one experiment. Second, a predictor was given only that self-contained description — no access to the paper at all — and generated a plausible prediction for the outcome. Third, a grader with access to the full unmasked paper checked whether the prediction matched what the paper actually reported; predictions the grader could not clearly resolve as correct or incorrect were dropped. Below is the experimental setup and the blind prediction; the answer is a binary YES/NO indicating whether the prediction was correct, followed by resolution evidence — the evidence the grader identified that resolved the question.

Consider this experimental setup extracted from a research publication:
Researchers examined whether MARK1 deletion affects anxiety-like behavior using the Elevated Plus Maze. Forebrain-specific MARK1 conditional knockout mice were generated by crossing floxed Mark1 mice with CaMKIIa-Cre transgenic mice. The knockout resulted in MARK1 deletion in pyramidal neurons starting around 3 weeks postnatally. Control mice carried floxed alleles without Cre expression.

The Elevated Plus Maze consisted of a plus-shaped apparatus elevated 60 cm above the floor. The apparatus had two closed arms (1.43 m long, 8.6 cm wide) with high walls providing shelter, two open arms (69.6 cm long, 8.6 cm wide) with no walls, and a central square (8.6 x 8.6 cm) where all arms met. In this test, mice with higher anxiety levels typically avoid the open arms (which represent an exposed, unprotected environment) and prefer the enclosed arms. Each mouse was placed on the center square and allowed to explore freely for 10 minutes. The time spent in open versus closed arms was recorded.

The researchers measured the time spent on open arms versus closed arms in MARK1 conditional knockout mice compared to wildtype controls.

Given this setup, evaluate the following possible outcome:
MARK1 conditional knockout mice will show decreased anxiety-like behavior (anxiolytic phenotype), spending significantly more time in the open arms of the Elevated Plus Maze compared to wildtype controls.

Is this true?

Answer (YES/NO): YES